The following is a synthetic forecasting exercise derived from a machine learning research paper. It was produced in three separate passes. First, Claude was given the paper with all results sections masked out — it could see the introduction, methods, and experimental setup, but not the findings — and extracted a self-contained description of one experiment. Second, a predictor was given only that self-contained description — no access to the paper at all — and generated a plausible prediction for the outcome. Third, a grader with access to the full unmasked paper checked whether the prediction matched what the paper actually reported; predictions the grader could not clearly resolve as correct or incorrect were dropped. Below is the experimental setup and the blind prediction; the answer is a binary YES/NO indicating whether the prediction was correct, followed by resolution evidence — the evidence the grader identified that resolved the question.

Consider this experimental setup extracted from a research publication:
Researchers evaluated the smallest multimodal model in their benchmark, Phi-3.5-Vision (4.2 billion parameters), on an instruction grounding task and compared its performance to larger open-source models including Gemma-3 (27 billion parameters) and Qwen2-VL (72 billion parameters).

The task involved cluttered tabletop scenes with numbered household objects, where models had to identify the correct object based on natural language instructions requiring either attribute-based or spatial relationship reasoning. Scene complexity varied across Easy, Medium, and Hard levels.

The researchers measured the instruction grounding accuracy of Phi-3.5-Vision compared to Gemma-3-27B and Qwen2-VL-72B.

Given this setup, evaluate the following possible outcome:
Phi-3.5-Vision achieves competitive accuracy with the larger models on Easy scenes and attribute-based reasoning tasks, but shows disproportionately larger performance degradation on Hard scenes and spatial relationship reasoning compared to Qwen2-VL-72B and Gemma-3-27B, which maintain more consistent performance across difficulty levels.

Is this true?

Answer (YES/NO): NO